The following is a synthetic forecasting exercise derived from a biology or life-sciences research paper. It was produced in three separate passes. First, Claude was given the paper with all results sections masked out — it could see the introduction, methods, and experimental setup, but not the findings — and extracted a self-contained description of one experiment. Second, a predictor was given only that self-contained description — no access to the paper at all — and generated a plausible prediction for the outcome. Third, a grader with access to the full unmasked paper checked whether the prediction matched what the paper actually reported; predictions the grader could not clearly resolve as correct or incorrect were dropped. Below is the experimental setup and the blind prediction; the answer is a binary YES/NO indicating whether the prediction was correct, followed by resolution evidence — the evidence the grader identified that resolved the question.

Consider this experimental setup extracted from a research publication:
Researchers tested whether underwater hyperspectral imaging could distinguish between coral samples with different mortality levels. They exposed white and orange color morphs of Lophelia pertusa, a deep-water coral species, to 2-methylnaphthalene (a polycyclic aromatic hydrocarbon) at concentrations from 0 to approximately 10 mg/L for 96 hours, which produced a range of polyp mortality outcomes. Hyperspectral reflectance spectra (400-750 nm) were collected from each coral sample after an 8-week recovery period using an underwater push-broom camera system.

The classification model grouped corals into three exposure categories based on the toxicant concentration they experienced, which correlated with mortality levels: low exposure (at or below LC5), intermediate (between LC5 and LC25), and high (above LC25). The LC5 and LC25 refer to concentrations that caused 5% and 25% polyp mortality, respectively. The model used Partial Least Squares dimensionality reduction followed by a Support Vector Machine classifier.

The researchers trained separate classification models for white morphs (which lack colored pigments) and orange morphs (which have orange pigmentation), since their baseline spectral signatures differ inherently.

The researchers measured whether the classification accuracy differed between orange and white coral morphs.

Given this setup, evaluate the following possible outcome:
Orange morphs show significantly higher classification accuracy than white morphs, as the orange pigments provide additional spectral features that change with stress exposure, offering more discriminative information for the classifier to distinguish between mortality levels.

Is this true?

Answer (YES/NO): NO